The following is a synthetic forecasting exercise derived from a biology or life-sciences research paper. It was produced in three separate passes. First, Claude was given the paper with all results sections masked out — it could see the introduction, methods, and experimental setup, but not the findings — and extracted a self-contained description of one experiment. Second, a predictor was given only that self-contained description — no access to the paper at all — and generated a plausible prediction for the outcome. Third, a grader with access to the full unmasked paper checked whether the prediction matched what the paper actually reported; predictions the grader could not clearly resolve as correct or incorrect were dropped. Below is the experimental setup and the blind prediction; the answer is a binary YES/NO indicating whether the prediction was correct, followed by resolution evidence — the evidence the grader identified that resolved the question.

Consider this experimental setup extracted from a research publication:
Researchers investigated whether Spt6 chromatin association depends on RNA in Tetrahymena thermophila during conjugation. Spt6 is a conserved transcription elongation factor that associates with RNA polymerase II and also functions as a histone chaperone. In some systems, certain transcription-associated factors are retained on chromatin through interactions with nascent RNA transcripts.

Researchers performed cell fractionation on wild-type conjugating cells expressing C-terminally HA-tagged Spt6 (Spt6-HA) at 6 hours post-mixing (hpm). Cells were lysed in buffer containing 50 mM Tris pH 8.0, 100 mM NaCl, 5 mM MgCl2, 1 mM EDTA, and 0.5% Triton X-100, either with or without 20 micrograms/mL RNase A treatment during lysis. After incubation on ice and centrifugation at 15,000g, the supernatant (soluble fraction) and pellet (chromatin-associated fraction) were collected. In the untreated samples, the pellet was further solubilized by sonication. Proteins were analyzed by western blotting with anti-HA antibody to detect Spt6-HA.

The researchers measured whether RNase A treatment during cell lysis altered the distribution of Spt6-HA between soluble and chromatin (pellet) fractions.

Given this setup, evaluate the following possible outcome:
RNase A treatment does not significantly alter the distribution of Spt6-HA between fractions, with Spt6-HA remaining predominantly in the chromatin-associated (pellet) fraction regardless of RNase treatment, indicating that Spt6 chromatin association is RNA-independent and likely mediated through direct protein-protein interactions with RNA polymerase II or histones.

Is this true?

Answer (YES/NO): YES